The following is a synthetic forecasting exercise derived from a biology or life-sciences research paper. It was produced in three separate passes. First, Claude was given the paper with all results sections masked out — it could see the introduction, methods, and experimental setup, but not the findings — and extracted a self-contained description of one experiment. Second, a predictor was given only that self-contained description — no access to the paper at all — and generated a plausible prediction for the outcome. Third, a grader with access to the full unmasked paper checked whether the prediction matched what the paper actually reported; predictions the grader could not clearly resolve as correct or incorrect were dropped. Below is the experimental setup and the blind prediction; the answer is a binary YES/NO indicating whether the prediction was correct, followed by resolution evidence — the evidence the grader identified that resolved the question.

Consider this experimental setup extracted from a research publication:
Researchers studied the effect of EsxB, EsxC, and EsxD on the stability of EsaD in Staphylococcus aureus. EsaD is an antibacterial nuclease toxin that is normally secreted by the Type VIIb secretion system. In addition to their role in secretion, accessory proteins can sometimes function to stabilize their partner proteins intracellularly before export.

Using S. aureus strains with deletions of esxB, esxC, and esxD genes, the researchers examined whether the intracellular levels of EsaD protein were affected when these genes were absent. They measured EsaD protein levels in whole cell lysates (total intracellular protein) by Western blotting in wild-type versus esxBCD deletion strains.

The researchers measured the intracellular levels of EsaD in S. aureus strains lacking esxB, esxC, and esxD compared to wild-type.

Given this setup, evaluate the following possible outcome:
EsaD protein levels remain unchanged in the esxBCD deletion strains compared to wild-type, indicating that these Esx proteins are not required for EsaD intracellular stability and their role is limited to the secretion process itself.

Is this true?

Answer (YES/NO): NO